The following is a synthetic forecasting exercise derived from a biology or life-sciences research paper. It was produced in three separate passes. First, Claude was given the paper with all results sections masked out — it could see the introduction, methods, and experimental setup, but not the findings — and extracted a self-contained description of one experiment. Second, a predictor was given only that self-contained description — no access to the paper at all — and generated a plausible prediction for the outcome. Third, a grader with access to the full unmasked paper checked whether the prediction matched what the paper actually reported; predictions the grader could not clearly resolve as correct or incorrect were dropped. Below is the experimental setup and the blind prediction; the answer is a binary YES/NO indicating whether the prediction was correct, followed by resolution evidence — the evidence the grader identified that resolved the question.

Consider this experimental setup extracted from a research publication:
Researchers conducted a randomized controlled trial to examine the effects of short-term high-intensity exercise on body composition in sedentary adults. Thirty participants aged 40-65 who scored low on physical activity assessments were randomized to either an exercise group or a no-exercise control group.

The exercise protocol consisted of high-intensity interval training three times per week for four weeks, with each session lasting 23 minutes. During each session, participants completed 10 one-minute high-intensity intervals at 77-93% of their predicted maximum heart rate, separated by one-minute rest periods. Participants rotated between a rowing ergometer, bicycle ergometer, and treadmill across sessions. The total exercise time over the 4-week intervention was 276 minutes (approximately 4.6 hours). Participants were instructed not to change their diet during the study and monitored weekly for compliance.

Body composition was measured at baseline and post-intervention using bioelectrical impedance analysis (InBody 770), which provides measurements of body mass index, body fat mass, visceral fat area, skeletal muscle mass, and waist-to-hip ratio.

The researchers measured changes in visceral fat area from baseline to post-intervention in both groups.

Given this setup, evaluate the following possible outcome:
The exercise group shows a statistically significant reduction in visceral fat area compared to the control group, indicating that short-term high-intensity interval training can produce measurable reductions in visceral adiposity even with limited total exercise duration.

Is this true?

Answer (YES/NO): NO